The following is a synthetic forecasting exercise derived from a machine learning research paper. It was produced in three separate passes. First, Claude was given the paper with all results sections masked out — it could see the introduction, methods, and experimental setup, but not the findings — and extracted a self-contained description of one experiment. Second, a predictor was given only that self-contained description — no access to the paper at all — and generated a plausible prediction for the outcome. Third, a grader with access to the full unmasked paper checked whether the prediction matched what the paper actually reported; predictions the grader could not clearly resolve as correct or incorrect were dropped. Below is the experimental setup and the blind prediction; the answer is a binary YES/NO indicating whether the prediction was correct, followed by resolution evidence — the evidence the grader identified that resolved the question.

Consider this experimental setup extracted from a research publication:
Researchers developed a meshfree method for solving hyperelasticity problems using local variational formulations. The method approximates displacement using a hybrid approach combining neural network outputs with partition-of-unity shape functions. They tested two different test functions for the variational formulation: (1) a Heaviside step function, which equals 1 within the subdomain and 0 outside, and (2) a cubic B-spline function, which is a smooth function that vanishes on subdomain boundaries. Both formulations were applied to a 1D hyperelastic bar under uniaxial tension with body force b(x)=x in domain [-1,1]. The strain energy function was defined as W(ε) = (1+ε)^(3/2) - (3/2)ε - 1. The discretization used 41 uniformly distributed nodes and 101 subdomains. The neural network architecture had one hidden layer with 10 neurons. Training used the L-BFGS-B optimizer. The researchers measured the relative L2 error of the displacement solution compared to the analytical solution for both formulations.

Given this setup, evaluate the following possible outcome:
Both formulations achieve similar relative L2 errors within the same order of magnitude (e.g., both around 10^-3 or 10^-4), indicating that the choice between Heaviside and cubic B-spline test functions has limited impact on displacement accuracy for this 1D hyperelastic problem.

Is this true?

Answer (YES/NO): NO